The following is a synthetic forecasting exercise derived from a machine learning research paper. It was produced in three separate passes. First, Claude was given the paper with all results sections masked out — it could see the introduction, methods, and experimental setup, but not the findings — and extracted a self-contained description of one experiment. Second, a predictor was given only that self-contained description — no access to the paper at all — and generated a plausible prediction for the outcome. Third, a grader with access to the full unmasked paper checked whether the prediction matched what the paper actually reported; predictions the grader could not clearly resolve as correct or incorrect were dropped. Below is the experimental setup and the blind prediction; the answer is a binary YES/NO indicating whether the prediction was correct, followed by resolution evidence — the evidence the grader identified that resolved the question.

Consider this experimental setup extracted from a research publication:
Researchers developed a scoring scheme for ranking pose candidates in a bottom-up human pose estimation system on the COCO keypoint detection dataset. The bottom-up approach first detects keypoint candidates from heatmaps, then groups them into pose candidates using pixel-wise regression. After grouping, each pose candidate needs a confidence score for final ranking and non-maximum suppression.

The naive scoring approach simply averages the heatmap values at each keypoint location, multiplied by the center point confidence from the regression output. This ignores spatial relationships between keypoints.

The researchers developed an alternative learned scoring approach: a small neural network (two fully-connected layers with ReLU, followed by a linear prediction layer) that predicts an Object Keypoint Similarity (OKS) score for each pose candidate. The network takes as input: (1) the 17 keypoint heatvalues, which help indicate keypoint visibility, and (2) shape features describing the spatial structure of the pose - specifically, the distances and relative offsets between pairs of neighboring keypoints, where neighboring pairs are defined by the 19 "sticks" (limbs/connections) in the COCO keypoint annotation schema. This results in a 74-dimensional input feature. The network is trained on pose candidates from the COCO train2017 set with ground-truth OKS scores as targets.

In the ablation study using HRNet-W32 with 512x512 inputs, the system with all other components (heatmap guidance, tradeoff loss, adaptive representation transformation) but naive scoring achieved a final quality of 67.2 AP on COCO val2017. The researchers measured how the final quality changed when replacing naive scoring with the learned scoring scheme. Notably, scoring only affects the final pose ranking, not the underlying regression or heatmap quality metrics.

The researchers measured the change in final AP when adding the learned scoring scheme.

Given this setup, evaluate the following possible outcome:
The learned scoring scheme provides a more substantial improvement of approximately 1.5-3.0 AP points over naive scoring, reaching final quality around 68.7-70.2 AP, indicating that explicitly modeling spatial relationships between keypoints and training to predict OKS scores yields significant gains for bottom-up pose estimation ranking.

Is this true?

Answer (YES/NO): NO